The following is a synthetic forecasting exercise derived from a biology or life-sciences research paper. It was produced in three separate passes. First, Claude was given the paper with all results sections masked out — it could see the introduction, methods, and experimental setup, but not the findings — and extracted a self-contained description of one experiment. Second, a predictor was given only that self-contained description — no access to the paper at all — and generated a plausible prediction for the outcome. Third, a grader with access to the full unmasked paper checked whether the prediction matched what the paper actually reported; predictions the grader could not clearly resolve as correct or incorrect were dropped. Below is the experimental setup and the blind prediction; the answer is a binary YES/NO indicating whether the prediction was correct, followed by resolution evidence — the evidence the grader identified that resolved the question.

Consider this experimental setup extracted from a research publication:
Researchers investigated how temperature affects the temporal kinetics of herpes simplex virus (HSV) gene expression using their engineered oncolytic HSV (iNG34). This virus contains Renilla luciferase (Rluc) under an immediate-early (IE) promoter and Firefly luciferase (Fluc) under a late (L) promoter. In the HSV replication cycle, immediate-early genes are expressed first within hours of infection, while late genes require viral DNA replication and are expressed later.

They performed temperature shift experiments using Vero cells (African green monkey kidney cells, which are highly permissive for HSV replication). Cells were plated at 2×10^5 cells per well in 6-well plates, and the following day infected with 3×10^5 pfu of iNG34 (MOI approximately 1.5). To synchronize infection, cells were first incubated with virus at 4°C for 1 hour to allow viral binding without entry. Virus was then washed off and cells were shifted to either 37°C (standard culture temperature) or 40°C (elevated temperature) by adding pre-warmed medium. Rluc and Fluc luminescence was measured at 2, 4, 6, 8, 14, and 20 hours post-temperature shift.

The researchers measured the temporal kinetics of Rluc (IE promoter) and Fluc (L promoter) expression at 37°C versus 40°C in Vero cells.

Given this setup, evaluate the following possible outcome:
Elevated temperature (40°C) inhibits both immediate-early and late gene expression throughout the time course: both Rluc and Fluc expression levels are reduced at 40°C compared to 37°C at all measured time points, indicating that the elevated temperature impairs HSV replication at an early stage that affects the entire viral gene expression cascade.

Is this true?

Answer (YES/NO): NO